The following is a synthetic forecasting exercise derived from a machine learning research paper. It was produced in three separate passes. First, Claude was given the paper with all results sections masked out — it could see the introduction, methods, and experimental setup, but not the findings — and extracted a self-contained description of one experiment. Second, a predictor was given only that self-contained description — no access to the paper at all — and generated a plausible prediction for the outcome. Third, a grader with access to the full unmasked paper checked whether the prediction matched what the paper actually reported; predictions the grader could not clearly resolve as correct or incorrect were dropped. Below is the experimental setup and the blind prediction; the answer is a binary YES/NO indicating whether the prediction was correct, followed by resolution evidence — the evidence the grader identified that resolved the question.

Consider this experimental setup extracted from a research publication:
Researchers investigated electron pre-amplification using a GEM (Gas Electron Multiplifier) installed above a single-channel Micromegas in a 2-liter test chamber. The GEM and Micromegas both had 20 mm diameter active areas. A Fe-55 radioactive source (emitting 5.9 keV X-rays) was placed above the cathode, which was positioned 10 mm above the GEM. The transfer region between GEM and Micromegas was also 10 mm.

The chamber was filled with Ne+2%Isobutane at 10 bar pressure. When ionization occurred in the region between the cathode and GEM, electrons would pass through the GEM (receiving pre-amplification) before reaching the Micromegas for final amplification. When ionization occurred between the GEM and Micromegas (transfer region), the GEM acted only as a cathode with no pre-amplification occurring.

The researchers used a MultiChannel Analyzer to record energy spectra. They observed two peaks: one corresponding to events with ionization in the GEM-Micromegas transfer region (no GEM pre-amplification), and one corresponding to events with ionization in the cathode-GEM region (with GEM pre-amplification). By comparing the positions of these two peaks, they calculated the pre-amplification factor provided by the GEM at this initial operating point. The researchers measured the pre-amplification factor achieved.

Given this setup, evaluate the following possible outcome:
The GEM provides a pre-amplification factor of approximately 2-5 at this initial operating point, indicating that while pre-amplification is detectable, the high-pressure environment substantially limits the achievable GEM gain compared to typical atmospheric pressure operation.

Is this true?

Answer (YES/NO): NO